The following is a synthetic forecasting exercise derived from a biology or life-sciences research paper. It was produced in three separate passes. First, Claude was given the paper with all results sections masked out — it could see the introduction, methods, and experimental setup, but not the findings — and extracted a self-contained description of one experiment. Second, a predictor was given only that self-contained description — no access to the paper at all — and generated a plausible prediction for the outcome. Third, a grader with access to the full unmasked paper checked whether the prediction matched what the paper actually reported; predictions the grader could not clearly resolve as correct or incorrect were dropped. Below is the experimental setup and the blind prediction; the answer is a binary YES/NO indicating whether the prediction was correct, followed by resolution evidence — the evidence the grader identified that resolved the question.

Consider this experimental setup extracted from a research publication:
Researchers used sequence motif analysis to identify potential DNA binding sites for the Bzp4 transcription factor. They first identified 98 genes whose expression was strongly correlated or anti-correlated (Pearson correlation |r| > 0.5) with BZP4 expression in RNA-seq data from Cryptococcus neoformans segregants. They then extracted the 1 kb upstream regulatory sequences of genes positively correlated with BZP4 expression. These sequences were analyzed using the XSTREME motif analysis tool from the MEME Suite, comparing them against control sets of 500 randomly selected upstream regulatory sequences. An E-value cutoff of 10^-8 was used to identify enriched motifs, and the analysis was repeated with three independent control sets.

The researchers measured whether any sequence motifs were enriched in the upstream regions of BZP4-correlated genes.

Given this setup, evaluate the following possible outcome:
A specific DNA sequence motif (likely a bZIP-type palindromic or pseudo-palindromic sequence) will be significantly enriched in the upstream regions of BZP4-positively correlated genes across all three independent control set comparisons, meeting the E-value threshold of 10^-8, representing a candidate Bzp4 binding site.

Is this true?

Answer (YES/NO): NO